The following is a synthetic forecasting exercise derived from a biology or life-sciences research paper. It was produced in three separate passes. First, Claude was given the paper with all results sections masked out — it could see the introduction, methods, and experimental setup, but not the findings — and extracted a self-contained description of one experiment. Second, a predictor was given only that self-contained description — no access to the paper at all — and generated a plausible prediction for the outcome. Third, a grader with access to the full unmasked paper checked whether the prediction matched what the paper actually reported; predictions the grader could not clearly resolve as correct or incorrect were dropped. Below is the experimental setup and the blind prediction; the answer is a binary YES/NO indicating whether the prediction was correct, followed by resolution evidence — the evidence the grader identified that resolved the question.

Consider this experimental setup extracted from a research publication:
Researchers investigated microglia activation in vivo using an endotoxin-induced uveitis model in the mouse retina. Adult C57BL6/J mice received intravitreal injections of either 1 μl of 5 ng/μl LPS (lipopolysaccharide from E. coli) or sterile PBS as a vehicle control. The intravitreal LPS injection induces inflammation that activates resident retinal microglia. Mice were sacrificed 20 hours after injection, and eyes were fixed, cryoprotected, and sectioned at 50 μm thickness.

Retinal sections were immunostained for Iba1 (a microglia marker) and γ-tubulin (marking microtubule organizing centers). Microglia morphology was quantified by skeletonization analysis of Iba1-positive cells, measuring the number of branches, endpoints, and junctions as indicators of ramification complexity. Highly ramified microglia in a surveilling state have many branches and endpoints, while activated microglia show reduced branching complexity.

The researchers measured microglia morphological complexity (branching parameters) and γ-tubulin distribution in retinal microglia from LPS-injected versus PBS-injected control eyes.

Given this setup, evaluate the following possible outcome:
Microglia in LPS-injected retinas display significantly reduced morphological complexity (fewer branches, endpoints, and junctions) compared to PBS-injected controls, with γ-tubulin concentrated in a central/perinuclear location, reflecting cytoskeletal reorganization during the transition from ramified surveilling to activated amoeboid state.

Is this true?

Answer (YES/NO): YES